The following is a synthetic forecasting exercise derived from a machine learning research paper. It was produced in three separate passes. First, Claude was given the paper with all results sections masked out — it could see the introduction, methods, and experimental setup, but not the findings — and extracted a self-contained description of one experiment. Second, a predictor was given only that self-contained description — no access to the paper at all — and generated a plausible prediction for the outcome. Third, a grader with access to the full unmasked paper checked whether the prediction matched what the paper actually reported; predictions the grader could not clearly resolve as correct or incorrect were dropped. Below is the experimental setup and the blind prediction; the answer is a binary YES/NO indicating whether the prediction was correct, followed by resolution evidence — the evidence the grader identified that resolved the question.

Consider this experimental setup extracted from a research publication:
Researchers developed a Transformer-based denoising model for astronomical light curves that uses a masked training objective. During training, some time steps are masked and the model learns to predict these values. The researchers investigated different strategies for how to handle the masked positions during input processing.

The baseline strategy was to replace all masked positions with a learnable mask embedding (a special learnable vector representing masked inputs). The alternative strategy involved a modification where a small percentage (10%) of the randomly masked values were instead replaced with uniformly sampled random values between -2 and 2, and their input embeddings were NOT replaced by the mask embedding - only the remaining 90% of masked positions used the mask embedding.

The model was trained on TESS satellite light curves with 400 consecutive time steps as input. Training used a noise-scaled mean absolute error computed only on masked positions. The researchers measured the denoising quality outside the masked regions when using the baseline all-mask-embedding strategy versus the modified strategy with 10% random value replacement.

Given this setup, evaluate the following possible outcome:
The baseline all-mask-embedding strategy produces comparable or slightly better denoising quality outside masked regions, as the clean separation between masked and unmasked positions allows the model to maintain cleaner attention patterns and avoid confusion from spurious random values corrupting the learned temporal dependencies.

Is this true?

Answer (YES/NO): NO